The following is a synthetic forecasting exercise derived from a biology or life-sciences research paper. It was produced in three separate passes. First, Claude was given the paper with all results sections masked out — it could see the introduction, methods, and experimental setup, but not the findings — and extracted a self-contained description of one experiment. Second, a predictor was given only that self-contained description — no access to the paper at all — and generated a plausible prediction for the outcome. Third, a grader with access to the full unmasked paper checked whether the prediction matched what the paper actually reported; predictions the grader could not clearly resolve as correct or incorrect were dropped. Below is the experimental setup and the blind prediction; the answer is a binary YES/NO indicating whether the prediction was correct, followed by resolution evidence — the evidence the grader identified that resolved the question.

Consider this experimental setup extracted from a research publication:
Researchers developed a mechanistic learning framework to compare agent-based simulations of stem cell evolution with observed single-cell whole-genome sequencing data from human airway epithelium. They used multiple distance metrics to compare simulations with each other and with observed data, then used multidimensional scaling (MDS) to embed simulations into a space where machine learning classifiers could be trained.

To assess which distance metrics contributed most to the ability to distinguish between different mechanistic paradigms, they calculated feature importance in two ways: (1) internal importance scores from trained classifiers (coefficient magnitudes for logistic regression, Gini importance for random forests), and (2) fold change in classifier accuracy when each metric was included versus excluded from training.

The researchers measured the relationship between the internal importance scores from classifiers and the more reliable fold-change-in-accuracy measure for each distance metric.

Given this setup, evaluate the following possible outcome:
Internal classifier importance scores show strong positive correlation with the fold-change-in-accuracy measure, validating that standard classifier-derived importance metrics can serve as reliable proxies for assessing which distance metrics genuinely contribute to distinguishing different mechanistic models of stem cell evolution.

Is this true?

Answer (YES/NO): NO